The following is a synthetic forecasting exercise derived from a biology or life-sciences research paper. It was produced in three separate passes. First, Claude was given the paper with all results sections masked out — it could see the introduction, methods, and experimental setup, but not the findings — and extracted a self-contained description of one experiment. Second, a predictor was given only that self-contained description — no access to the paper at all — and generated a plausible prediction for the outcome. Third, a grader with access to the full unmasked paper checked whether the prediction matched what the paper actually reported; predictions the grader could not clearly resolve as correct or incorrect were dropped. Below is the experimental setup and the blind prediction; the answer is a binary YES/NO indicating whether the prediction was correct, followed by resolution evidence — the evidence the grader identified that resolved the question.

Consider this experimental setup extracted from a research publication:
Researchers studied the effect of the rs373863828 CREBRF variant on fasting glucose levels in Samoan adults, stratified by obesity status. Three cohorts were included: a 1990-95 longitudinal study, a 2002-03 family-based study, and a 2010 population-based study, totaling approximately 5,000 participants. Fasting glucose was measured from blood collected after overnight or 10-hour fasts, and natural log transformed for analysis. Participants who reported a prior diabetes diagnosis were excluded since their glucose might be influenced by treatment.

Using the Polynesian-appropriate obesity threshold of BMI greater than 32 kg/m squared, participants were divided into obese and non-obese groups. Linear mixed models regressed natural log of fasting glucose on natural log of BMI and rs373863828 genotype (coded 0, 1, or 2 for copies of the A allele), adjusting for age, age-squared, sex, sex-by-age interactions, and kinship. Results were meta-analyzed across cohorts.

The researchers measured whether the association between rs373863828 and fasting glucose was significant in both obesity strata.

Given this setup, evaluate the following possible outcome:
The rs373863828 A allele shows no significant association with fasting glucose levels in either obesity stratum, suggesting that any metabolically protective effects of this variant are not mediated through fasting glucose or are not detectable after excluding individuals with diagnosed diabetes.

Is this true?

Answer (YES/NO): NO